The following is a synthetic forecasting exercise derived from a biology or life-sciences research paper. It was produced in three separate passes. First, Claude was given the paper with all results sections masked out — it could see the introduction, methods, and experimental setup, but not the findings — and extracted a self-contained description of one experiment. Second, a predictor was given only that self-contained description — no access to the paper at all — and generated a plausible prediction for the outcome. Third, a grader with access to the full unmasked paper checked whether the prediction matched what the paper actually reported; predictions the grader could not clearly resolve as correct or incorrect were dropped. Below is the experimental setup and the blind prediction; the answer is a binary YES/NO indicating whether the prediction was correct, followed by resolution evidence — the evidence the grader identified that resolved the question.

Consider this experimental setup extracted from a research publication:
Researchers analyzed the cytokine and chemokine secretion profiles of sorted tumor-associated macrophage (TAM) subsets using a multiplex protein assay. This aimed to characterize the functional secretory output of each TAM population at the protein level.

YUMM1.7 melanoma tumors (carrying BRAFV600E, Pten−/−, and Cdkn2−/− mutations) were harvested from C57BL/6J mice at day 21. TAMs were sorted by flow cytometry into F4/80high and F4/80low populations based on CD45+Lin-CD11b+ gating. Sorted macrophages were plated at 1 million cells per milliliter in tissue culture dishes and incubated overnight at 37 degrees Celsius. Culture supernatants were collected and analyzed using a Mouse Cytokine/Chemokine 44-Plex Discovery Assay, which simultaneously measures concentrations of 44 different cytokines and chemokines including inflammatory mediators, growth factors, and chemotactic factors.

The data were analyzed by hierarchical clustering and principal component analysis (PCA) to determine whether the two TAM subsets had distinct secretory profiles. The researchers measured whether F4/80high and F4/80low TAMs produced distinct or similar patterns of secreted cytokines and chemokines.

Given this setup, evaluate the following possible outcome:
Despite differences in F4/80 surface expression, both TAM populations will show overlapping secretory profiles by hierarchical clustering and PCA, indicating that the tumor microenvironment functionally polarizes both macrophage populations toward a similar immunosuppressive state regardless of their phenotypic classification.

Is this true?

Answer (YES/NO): NO